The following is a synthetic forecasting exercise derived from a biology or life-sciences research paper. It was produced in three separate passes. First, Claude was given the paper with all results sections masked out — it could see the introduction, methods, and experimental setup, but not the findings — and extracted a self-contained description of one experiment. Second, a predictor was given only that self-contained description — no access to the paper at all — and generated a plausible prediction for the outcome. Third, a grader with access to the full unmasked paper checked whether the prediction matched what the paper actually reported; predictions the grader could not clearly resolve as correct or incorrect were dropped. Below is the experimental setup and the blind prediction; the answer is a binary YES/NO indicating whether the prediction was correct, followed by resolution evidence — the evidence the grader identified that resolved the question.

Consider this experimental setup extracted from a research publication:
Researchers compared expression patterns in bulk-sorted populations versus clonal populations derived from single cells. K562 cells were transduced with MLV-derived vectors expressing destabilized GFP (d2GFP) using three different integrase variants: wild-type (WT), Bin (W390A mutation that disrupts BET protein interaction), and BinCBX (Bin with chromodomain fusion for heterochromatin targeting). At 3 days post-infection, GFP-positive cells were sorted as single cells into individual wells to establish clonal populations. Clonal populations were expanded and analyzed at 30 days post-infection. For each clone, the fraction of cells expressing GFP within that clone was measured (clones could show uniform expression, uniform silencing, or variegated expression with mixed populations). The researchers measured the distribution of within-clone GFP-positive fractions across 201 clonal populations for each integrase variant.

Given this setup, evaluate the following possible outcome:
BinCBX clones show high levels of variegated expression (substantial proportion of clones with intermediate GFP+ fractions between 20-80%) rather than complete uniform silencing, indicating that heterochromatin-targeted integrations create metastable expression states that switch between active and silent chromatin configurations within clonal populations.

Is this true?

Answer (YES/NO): NO